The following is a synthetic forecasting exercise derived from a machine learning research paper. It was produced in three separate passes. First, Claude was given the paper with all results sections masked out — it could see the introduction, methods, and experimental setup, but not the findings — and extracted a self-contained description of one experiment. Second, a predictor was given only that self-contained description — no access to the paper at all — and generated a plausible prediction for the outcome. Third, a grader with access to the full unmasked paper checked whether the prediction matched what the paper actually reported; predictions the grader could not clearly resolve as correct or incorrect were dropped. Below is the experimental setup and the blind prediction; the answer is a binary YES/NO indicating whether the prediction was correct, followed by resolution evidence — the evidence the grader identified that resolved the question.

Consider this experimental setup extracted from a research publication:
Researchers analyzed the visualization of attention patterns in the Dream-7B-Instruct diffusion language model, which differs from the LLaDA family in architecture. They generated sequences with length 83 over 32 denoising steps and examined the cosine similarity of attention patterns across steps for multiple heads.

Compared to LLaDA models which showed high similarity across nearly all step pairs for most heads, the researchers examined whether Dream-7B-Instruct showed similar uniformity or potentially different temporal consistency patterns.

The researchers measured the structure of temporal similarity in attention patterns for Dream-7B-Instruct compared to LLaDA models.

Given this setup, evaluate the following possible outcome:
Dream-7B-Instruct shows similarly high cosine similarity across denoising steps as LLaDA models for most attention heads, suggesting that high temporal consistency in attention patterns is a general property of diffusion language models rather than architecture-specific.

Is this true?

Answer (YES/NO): YES